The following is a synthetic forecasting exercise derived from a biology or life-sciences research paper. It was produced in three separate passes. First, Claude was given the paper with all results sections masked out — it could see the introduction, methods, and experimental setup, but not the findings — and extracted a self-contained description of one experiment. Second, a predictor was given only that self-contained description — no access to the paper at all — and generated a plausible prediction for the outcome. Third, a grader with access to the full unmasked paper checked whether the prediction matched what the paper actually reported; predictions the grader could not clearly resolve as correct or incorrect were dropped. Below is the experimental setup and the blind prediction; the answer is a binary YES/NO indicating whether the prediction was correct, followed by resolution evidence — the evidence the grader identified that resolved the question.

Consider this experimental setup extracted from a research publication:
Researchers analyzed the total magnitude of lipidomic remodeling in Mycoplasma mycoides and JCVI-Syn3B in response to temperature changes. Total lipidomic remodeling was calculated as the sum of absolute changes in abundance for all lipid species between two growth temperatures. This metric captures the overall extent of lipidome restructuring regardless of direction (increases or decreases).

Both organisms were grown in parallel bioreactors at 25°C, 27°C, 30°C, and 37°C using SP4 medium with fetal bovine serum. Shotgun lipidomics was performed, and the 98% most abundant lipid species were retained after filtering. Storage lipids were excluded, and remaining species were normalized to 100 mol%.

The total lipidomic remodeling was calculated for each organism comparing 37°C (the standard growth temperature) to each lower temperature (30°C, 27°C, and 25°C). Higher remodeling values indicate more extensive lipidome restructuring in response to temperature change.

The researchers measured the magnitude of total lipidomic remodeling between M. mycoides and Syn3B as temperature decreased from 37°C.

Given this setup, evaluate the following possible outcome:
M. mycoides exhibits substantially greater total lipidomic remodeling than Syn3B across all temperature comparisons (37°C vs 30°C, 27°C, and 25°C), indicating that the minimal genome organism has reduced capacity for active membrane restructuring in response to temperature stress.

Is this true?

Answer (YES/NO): NO